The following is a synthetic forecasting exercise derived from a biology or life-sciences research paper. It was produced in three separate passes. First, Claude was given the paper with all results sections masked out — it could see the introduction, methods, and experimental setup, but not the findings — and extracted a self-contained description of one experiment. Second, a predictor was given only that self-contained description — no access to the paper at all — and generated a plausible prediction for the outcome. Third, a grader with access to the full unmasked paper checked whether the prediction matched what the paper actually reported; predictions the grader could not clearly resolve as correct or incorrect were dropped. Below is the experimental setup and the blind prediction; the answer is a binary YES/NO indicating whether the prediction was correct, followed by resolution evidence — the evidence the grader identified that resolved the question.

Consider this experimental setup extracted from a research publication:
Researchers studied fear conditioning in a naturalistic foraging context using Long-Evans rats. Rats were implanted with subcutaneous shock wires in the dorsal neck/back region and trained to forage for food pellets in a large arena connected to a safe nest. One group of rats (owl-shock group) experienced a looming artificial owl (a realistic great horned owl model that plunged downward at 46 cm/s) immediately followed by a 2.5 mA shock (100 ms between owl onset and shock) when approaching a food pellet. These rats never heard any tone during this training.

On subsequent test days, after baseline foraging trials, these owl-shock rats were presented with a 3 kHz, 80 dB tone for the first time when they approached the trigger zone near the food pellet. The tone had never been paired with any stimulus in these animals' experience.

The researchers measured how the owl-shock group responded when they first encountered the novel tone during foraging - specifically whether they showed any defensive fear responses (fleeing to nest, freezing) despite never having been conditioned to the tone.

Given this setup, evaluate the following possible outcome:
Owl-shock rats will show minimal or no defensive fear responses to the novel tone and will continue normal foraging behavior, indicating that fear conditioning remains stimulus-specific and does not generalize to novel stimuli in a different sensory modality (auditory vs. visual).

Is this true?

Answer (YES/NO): NO